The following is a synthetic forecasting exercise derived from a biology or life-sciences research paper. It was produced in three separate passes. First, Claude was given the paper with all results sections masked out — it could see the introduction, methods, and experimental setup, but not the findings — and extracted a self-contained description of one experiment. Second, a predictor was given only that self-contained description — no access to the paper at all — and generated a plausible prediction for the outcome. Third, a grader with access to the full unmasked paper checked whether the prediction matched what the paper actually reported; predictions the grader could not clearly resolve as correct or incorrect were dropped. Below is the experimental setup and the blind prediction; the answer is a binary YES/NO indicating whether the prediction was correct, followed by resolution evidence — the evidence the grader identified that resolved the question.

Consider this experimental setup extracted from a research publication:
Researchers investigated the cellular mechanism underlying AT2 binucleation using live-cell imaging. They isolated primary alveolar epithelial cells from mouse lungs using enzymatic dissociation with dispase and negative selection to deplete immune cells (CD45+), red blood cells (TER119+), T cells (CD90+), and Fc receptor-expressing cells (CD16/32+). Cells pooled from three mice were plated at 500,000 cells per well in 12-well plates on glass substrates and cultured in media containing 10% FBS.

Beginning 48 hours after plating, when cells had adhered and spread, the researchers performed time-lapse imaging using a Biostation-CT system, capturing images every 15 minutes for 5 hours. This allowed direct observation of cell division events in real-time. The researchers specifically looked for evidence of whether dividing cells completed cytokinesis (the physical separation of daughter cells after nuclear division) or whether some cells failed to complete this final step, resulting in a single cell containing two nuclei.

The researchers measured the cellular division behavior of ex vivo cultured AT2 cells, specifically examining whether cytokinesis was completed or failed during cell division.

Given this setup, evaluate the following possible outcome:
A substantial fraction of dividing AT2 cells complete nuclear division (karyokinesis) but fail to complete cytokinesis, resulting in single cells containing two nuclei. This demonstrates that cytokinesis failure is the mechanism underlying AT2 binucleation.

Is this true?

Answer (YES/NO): YES